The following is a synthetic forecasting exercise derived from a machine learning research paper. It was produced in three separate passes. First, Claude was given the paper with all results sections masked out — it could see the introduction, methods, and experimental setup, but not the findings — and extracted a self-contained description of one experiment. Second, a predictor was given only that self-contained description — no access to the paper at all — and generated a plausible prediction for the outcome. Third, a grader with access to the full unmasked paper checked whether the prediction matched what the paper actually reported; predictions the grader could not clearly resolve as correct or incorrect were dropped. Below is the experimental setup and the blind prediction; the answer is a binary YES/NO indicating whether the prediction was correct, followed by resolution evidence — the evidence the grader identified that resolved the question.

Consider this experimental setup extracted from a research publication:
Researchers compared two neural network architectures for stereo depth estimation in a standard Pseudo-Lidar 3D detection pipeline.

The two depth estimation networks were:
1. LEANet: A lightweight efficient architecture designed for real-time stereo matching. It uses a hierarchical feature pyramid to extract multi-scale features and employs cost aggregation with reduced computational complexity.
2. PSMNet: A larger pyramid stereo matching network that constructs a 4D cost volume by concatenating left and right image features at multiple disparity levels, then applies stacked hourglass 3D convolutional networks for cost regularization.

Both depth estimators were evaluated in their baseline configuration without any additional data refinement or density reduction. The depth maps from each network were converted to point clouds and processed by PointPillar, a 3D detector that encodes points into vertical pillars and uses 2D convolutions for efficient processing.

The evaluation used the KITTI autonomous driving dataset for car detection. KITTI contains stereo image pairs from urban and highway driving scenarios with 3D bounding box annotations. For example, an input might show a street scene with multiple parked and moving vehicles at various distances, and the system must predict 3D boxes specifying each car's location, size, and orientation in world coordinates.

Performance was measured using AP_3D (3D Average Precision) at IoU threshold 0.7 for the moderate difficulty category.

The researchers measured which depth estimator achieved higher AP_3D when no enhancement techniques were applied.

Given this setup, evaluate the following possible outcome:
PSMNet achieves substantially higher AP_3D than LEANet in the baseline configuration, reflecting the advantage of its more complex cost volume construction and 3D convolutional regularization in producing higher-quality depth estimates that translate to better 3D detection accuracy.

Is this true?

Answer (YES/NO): NO